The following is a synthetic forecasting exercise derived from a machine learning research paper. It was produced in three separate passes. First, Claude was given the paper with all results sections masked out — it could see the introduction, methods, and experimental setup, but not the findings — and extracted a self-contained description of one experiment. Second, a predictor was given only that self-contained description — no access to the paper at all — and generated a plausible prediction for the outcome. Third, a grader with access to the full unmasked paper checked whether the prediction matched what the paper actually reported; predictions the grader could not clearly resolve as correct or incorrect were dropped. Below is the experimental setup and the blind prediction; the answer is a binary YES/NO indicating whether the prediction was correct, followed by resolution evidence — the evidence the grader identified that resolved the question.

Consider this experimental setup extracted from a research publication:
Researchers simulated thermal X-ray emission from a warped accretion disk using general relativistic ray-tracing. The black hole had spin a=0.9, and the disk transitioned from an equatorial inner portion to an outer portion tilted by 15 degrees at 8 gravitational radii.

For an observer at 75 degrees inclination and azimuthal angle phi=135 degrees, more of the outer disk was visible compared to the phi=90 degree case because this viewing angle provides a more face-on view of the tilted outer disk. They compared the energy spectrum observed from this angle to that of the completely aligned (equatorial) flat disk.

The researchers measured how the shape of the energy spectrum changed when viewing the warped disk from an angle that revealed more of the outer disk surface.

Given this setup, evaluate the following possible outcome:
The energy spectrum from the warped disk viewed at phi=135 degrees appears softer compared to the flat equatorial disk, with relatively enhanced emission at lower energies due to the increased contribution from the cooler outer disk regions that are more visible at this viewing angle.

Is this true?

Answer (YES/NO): YES